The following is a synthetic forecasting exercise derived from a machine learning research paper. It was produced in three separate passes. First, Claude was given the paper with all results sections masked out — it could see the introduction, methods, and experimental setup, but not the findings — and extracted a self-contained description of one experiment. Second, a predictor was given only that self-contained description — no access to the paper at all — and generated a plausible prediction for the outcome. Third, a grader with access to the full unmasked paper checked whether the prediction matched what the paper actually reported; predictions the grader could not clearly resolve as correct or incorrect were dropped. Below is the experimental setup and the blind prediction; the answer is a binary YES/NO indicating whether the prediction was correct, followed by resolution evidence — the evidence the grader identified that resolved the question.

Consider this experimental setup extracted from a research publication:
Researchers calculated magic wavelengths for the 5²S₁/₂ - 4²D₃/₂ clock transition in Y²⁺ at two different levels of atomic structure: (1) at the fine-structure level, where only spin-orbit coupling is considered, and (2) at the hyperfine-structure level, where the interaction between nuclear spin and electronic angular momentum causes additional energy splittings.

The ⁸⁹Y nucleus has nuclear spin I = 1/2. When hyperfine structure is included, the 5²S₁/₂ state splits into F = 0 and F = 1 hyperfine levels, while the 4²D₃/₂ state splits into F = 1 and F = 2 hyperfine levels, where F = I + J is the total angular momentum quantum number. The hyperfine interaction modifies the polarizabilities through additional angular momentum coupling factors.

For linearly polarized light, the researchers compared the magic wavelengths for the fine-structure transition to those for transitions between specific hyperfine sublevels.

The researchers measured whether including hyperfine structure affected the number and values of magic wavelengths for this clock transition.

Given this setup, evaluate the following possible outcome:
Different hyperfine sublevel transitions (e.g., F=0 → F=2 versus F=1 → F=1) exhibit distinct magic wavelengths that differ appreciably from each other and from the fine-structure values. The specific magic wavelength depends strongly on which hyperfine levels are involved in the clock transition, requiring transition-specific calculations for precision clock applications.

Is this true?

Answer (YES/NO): NO